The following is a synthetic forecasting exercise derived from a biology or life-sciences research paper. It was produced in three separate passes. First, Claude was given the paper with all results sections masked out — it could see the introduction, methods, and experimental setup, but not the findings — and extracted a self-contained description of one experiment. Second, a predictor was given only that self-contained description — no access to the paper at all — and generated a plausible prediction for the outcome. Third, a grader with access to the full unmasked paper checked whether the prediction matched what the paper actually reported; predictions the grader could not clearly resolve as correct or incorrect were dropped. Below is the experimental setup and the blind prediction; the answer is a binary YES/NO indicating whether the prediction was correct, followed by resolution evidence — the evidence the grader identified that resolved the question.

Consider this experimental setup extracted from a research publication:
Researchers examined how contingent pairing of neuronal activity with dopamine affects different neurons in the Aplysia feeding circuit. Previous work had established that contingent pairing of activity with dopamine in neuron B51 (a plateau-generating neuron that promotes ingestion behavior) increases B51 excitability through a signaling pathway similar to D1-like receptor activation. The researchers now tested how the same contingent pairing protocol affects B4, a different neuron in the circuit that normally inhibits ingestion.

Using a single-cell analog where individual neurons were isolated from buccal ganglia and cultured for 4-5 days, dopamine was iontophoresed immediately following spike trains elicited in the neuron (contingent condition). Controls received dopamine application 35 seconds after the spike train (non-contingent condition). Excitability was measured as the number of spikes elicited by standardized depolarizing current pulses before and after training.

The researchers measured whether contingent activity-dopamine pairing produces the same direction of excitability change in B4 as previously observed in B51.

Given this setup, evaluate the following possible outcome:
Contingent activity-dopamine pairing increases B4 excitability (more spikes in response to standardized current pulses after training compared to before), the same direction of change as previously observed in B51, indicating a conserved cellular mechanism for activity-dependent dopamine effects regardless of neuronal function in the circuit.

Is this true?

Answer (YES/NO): NO